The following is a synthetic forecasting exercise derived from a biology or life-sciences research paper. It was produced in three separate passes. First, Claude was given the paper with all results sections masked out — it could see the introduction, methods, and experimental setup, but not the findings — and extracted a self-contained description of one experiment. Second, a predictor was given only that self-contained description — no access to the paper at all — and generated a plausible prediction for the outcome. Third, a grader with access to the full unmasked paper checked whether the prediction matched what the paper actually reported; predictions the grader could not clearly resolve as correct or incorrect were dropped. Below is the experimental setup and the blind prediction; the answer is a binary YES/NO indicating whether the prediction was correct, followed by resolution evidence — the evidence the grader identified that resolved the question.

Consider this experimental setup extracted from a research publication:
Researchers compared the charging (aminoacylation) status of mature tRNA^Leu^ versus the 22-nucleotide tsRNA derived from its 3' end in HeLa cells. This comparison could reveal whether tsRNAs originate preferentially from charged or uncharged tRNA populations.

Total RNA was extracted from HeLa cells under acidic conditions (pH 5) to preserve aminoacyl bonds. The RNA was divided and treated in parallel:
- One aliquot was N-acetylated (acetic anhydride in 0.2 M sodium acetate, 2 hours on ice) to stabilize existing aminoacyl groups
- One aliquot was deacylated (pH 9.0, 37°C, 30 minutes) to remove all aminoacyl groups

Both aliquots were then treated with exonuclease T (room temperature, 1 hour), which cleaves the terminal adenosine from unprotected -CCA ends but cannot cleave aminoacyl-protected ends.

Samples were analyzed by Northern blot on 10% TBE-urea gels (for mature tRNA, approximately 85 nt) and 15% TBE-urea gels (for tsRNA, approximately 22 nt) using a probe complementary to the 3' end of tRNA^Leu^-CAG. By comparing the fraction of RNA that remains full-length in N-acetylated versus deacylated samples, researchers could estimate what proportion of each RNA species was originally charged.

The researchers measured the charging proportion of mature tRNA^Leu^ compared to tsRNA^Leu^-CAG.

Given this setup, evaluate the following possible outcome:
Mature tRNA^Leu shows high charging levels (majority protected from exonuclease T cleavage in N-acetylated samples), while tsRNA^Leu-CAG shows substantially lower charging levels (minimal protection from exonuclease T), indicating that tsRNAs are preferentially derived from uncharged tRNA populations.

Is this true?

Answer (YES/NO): NO